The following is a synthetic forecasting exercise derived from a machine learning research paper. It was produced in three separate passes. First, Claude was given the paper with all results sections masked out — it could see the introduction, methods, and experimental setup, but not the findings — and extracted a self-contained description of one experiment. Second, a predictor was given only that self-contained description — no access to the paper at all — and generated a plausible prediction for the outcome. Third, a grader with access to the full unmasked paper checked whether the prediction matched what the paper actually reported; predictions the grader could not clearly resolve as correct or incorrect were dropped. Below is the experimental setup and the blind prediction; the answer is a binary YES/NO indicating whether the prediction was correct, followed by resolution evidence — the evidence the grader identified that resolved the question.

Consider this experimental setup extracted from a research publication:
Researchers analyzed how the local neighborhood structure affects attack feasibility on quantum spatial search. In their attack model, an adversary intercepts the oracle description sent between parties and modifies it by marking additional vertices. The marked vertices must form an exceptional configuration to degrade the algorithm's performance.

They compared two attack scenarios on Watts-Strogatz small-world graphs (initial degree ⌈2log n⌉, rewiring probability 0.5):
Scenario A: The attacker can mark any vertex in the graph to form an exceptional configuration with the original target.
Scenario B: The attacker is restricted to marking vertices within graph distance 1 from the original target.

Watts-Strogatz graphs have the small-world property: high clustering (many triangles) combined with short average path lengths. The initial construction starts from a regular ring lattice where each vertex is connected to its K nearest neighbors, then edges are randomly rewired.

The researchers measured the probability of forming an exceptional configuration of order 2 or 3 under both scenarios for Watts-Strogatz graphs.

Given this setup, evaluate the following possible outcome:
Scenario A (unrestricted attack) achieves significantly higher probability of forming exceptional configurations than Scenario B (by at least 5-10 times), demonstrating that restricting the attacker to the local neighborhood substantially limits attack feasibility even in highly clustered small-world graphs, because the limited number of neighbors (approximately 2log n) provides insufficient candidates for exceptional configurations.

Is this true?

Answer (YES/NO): NO